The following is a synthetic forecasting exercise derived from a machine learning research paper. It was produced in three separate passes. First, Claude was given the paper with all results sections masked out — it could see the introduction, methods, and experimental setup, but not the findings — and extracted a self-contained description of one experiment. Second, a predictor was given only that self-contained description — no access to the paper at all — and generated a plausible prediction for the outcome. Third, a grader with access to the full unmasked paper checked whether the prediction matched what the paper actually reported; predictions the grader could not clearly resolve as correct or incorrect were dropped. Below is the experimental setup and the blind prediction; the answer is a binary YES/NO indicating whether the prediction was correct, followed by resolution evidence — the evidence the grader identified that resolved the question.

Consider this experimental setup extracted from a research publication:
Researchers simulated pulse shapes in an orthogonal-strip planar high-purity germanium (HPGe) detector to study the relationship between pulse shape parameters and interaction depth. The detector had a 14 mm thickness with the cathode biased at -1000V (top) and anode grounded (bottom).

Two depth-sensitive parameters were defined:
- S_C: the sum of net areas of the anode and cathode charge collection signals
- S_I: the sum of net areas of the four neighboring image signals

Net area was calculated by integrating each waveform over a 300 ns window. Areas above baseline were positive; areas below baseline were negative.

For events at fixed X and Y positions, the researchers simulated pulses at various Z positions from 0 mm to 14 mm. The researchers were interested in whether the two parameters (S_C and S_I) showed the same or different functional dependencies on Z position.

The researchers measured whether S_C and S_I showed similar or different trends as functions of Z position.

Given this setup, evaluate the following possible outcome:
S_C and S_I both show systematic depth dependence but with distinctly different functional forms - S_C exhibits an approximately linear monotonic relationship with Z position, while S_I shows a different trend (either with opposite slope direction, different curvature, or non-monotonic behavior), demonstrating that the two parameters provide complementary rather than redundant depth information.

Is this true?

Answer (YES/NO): NO